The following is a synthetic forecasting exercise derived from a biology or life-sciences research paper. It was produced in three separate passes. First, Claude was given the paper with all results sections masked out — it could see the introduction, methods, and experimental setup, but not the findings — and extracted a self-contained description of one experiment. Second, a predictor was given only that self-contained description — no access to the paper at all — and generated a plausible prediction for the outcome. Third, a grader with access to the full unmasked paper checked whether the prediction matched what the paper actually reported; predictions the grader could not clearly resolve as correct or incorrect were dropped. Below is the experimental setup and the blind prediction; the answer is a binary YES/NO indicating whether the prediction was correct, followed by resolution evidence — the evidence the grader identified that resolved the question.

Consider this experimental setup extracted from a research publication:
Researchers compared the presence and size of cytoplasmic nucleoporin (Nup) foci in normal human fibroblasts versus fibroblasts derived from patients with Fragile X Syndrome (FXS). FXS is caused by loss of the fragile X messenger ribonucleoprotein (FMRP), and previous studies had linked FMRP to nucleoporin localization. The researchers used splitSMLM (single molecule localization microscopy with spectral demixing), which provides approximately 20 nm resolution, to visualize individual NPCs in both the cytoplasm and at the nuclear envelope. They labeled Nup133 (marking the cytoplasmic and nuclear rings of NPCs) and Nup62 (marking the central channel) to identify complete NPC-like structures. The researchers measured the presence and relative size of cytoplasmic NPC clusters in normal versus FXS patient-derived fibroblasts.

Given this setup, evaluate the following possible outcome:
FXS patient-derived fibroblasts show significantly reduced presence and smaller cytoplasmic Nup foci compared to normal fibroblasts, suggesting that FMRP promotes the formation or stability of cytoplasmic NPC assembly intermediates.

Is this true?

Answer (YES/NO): NO